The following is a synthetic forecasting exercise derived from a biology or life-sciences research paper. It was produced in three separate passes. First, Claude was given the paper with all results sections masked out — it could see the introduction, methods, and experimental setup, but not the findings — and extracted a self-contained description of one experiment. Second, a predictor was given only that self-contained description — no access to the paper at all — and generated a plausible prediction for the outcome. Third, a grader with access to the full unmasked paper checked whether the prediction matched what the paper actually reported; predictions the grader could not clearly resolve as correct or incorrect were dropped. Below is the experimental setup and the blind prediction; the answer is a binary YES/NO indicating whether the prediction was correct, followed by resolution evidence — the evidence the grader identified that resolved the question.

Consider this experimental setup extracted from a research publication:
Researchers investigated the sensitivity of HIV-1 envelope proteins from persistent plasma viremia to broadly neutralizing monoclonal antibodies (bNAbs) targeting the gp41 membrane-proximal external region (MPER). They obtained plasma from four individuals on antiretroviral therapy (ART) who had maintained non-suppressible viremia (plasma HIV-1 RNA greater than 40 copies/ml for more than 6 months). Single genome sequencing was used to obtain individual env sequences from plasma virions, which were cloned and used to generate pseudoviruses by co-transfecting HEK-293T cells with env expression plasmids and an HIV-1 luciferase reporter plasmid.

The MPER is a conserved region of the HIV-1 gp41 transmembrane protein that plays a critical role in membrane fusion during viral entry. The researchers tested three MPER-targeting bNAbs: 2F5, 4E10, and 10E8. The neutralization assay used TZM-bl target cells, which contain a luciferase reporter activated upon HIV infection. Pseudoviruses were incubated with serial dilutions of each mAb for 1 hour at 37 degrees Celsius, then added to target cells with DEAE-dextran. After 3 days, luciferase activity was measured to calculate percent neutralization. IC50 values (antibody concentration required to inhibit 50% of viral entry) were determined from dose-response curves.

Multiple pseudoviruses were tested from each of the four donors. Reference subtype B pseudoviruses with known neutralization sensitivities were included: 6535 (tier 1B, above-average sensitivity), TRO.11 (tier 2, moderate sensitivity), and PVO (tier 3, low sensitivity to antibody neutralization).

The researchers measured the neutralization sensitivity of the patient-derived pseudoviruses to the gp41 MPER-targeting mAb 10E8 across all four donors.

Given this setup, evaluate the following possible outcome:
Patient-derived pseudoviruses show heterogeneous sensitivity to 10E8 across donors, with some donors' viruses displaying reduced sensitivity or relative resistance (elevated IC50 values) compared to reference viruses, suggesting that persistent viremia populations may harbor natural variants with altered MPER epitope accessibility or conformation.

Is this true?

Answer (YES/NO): NO